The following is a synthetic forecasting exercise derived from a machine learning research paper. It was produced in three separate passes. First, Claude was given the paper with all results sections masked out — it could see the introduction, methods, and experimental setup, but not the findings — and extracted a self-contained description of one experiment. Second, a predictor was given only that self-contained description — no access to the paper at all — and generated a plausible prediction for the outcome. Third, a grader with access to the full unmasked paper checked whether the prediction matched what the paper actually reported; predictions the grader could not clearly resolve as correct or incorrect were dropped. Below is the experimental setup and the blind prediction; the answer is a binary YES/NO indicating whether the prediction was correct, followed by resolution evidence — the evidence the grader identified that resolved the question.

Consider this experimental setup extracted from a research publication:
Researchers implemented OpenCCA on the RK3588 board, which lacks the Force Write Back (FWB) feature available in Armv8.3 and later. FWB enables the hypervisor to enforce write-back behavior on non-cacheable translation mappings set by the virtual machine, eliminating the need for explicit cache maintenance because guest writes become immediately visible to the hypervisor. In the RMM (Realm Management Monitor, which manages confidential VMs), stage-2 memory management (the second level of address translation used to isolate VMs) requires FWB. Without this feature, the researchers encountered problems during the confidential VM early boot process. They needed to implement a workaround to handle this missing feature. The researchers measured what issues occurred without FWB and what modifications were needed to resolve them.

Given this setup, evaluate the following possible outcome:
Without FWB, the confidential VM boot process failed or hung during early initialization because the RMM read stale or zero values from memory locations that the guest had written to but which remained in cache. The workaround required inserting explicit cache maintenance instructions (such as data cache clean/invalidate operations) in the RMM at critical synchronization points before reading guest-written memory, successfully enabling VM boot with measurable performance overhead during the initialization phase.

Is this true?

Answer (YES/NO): NO